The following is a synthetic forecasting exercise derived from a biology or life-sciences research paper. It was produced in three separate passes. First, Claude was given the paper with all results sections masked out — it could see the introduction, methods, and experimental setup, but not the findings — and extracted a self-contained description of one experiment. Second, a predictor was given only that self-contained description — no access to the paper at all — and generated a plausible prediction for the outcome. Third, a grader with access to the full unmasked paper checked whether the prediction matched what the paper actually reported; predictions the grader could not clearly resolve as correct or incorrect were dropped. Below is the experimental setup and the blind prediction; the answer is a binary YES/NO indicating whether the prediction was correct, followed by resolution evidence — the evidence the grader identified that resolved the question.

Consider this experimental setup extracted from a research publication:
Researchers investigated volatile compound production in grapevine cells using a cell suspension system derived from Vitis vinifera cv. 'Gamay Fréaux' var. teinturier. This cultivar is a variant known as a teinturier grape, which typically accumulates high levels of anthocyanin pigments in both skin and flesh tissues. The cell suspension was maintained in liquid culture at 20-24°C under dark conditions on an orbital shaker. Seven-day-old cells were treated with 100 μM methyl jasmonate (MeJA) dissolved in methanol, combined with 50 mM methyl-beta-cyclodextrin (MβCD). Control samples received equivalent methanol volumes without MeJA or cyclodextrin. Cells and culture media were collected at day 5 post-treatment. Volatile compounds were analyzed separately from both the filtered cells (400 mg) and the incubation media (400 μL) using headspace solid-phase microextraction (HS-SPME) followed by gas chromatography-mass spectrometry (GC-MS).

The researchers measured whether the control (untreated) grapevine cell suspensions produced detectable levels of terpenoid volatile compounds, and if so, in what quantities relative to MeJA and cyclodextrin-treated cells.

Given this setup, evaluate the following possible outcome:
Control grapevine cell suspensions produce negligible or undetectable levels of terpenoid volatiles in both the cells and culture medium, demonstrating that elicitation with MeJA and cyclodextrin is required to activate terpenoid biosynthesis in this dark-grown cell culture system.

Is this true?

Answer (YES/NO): NO